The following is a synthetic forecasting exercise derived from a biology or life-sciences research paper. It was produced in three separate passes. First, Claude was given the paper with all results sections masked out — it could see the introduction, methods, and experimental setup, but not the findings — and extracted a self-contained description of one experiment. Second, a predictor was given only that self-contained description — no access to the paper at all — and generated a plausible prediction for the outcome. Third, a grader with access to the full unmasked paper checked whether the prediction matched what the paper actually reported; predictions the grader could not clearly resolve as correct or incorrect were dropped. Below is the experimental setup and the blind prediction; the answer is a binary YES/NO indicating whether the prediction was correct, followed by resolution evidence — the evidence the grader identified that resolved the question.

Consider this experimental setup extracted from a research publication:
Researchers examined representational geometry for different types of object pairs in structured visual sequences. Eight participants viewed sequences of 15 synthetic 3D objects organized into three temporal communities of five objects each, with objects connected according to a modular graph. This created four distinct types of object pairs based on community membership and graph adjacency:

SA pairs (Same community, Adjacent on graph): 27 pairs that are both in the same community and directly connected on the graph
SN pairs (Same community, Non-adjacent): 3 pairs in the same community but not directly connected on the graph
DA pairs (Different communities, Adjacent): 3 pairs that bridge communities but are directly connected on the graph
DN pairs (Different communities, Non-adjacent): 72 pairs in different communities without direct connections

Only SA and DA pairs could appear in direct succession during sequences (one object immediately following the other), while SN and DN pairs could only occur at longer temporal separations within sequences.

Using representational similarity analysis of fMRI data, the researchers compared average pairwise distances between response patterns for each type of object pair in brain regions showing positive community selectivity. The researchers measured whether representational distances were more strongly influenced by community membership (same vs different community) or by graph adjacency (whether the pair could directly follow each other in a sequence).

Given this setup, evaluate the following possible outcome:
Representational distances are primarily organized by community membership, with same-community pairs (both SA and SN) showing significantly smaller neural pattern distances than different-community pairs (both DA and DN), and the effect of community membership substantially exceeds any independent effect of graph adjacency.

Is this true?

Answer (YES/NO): NO